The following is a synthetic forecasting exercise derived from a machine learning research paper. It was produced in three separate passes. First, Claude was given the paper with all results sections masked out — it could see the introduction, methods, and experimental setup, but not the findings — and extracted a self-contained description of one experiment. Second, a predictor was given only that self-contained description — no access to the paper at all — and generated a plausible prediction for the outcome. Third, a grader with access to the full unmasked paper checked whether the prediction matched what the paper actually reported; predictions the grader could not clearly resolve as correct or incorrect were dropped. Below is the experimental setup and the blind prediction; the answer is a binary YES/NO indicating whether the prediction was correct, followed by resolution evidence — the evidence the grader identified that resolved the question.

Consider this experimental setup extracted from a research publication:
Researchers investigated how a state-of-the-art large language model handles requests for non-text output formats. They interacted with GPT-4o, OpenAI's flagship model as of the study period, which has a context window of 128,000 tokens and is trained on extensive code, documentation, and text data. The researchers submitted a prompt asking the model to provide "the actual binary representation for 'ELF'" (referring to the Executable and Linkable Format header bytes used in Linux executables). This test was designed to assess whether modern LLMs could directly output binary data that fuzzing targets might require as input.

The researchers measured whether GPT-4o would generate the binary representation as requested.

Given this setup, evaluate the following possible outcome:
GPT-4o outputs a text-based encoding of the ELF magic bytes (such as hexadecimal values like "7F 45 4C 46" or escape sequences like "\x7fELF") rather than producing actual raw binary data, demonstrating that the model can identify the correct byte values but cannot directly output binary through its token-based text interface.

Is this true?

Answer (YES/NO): NO